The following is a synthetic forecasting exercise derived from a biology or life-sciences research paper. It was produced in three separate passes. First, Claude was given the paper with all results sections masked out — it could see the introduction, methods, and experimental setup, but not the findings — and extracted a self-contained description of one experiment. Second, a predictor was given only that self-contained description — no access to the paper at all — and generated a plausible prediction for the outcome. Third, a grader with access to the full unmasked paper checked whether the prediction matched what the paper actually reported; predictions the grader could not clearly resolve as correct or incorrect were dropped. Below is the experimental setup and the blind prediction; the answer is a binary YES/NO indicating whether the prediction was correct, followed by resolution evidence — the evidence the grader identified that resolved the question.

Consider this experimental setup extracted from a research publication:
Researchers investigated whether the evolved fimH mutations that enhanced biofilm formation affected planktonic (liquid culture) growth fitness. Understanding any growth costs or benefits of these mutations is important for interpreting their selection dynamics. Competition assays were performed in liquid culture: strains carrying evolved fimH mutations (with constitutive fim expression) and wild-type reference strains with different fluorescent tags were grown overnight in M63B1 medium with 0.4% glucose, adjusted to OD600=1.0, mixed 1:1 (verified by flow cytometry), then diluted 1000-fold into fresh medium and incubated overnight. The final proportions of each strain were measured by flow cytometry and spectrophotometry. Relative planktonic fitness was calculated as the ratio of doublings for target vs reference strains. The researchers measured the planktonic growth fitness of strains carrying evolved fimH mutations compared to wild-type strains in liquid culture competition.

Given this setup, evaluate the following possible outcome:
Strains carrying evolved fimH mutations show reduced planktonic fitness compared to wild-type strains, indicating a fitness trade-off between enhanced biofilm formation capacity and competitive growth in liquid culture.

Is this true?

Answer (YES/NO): NO